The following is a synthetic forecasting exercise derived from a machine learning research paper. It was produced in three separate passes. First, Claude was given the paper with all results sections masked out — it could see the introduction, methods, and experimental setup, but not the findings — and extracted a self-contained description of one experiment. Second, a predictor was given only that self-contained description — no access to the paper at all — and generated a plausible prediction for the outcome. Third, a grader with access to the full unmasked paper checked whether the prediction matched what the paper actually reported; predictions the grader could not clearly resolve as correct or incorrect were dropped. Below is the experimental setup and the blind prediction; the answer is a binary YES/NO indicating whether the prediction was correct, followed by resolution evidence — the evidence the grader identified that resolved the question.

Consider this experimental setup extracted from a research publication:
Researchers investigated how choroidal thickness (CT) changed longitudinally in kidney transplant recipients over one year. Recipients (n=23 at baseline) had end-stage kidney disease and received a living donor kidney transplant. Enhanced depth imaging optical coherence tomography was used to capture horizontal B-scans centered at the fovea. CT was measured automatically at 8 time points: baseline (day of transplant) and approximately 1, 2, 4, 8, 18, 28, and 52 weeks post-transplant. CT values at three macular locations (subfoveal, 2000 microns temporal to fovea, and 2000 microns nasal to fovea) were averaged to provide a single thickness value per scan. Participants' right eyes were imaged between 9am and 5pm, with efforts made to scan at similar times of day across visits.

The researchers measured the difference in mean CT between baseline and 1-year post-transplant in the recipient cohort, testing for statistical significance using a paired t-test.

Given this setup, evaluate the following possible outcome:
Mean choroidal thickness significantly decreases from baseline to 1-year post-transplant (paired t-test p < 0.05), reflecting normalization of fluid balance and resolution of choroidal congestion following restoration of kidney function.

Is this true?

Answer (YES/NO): NO